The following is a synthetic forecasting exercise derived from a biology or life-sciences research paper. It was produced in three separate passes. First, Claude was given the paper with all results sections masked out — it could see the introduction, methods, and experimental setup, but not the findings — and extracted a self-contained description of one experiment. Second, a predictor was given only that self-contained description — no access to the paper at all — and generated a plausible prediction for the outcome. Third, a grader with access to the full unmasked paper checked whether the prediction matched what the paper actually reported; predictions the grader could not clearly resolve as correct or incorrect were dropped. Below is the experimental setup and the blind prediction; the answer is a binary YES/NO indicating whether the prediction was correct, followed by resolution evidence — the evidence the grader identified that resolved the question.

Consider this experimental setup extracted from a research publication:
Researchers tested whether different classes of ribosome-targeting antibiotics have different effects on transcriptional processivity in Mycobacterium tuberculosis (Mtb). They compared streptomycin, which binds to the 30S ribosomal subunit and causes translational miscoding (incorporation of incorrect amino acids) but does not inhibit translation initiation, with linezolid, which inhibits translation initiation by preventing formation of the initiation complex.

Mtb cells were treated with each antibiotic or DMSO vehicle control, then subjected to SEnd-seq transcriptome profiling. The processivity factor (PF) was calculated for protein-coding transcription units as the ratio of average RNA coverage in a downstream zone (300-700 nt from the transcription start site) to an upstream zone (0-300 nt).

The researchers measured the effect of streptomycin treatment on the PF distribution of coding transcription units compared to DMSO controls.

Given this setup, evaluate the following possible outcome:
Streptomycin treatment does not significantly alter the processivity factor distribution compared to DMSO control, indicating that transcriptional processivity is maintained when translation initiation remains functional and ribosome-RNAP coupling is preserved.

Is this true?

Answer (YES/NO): YES